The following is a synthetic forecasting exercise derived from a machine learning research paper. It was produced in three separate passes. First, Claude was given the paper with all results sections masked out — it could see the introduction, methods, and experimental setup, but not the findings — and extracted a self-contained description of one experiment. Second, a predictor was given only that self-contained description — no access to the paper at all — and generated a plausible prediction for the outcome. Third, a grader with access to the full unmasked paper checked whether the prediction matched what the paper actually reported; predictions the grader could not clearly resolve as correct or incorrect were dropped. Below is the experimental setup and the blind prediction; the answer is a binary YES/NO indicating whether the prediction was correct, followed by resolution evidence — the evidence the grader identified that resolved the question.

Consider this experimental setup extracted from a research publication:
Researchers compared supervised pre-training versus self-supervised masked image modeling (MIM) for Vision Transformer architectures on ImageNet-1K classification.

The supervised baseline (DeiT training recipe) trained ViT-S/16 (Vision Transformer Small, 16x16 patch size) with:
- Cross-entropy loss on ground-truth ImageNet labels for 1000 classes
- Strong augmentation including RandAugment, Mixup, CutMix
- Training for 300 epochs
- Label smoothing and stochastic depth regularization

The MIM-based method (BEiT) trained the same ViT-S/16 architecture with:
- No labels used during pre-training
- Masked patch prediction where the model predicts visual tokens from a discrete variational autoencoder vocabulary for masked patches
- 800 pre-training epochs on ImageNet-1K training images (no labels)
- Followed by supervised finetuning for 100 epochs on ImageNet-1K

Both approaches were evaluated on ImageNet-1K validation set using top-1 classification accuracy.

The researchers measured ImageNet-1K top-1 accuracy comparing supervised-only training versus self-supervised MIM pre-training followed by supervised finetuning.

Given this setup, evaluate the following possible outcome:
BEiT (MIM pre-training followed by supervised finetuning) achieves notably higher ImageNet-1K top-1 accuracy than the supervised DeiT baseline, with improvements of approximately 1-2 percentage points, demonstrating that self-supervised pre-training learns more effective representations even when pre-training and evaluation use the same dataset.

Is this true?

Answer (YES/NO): YES